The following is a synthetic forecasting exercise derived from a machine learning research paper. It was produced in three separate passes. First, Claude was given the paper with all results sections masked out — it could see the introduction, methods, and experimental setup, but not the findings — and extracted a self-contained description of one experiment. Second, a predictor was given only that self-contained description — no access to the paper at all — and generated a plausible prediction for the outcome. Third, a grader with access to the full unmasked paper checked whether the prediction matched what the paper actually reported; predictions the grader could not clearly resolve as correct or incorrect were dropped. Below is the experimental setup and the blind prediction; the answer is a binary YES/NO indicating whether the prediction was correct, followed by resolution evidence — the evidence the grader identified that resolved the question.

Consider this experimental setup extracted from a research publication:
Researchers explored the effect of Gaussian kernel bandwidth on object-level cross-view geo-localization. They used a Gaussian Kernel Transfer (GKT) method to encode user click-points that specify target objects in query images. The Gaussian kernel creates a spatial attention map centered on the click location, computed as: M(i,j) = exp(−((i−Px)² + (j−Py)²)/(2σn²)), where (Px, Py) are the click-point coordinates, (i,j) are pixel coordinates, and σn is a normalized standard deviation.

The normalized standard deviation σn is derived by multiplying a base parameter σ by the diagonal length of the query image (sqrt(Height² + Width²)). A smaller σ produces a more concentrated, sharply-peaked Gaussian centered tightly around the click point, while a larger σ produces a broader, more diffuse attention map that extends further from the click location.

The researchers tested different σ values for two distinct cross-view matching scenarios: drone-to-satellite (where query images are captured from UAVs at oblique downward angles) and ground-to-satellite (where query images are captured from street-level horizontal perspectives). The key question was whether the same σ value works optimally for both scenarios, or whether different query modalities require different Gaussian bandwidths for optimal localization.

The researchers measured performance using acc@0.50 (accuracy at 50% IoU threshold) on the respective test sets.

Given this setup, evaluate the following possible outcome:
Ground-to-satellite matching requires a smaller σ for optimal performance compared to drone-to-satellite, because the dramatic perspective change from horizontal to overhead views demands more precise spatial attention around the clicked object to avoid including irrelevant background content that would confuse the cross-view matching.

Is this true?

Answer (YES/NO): NO